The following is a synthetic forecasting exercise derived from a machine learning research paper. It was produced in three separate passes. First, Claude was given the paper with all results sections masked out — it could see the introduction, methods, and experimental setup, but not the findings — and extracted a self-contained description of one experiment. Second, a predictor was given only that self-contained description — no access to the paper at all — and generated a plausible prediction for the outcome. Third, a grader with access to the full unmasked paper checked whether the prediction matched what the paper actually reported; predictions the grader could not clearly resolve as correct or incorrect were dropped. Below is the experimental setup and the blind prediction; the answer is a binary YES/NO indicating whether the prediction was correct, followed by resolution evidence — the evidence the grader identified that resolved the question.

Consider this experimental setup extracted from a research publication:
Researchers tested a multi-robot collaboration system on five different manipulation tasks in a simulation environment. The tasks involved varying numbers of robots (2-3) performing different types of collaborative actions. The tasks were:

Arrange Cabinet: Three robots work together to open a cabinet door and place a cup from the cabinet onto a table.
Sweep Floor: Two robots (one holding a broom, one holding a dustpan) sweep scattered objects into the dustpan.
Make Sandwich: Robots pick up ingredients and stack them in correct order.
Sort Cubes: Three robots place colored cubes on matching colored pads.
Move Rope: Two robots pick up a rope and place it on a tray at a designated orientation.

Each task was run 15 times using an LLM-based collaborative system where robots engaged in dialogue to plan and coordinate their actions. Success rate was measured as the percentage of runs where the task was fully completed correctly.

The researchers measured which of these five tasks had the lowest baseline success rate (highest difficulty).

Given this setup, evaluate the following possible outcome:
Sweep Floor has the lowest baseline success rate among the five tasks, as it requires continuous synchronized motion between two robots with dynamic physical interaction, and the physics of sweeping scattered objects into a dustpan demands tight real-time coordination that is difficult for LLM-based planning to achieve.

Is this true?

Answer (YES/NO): YES